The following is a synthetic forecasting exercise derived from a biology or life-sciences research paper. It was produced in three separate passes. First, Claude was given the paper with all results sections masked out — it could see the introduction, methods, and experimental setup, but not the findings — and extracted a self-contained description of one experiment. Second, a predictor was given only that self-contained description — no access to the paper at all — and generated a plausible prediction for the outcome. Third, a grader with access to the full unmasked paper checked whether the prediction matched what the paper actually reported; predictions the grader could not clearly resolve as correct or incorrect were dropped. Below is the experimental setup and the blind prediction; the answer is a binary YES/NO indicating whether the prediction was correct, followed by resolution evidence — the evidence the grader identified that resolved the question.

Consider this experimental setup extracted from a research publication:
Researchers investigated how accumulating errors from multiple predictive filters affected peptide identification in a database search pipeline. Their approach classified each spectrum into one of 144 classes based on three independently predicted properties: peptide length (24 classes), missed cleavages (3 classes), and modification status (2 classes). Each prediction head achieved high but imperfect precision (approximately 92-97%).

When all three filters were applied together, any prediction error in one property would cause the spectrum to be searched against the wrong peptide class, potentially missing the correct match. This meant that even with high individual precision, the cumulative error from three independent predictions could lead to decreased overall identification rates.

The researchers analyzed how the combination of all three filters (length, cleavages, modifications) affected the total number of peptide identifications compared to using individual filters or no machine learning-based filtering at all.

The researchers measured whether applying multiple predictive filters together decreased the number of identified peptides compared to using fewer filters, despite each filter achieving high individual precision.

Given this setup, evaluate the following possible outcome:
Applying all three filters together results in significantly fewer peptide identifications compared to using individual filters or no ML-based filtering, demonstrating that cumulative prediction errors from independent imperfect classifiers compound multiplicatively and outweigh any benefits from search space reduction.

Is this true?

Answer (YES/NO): NO